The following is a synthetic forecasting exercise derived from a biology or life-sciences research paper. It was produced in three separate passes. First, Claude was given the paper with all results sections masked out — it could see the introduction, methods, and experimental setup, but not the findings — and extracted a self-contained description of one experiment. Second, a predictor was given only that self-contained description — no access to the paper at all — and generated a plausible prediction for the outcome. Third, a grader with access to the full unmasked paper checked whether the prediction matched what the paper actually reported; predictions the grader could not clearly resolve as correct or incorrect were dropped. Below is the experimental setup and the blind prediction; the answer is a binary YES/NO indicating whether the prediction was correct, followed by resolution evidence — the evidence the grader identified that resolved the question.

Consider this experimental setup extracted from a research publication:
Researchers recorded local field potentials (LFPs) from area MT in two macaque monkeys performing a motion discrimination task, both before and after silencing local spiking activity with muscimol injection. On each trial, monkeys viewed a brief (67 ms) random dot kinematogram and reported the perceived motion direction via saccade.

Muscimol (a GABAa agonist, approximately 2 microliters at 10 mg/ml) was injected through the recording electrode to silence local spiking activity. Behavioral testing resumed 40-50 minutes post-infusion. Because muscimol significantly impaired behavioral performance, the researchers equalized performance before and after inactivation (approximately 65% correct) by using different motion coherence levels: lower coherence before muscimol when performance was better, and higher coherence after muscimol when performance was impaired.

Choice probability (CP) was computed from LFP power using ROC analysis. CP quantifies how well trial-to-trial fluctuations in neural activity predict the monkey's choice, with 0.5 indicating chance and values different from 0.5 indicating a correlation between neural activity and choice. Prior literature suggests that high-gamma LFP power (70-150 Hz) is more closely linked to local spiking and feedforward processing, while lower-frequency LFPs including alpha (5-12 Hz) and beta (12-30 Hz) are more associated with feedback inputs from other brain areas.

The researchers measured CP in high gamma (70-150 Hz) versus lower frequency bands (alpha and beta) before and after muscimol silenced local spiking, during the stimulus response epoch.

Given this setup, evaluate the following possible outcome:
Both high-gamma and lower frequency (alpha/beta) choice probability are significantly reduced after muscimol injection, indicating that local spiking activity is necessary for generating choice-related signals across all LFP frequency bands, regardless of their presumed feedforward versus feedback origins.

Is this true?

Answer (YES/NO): NO